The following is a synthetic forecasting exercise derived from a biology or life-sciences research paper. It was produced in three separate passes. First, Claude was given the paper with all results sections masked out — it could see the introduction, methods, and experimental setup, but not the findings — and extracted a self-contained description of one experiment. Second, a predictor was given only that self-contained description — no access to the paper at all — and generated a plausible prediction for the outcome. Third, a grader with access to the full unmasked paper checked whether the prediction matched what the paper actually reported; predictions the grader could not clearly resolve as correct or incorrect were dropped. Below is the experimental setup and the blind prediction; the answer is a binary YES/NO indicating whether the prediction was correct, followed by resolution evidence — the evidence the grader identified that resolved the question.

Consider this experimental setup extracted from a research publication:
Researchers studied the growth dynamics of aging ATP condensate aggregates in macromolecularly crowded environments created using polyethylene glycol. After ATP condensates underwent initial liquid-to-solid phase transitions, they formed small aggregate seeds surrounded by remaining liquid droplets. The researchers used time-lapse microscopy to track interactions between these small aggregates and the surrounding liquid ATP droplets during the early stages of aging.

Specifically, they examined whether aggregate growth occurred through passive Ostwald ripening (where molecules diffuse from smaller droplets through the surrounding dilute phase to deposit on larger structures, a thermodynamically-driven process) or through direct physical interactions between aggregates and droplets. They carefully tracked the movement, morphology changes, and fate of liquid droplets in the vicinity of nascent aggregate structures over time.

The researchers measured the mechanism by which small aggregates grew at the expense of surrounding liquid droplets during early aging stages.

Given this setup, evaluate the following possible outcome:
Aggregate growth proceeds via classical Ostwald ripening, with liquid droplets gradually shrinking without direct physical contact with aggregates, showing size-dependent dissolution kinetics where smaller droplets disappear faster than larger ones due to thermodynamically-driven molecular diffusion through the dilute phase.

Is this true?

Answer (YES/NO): NO